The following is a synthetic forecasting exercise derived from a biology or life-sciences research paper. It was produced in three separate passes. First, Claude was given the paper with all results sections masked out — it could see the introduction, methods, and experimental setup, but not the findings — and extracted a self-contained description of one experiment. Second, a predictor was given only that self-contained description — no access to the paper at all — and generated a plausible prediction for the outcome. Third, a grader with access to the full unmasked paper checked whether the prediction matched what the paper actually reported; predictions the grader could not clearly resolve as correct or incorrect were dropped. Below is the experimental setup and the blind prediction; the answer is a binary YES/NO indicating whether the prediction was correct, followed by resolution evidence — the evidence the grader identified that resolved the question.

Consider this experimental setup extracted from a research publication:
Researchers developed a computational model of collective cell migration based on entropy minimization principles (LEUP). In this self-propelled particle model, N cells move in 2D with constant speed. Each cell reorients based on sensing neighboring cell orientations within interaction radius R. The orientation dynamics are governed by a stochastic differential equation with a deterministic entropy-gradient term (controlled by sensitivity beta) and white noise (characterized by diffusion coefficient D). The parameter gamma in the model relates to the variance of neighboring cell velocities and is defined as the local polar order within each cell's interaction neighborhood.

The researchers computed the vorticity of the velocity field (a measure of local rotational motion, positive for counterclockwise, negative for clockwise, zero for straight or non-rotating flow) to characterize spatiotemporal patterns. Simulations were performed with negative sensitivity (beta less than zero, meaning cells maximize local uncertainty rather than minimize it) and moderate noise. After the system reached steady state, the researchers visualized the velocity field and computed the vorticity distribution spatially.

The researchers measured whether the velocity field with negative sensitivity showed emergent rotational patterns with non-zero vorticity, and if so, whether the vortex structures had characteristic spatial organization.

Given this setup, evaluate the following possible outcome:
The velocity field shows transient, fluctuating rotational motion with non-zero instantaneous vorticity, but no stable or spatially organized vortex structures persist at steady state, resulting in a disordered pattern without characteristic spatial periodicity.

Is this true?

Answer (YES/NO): NO